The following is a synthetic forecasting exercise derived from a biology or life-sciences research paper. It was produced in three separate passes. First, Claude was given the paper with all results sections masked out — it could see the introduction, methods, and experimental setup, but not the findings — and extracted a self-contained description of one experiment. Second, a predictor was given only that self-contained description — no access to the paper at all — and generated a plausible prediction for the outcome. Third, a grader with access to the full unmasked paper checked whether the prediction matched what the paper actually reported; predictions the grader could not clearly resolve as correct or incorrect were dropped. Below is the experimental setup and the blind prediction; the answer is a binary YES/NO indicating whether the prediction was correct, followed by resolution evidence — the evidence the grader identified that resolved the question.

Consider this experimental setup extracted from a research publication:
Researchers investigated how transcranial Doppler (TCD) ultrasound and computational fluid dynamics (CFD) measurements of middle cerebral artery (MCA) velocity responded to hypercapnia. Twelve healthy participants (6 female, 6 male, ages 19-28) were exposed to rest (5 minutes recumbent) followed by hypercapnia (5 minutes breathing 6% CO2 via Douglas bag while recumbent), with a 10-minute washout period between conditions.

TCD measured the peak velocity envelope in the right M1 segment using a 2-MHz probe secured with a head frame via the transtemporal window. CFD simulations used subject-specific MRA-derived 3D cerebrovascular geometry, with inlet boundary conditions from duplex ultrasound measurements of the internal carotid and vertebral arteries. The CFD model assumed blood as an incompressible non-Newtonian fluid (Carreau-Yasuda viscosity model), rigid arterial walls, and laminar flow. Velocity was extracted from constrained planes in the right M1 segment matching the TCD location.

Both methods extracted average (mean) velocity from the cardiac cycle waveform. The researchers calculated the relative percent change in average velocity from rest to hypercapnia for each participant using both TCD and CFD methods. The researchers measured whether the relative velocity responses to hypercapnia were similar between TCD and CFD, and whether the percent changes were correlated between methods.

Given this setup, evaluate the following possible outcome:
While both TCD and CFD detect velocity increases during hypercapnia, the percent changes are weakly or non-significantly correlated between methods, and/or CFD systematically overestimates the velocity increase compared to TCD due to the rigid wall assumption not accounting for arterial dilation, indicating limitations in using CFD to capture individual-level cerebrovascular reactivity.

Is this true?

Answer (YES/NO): NO